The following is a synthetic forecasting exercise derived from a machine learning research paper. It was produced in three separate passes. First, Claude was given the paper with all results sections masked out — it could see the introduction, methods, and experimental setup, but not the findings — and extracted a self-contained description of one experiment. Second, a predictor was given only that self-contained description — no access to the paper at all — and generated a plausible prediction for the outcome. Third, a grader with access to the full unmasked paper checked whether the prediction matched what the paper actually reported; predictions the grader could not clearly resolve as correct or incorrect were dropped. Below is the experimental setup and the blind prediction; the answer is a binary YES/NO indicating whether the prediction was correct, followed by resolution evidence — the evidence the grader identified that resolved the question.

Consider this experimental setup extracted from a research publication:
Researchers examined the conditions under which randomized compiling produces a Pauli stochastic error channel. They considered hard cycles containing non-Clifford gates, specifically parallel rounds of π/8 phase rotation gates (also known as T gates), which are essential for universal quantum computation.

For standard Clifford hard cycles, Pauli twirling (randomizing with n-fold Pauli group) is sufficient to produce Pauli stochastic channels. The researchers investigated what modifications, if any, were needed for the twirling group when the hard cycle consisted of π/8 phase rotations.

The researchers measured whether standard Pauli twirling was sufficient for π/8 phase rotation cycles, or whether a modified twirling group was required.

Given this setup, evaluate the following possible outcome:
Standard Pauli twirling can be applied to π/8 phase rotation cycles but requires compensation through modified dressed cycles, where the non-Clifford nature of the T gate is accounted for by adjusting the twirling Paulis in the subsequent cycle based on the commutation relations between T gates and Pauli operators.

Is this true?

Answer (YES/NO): NO